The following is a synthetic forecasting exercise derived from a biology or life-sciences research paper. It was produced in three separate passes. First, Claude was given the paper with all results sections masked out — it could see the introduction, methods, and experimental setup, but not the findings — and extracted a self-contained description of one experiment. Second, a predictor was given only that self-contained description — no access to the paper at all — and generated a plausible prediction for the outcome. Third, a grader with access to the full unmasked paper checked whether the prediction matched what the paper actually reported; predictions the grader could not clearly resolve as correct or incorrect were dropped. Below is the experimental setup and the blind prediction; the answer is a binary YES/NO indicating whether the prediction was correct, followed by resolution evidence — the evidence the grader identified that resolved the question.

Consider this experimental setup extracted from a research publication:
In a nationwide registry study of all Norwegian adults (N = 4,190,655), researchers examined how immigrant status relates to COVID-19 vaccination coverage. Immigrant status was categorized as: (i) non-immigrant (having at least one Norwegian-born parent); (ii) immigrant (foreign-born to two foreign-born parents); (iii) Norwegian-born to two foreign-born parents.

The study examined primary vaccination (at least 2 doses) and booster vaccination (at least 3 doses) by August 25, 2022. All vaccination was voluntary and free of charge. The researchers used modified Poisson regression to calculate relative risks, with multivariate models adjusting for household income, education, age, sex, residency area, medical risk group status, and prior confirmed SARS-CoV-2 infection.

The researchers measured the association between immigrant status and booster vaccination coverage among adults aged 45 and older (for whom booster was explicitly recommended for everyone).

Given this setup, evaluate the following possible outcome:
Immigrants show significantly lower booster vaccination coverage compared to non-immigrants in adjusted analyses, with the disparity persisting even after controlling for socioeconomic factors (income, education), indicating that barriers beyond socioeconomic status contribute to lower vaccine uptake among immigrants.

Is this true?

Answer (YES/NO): YES